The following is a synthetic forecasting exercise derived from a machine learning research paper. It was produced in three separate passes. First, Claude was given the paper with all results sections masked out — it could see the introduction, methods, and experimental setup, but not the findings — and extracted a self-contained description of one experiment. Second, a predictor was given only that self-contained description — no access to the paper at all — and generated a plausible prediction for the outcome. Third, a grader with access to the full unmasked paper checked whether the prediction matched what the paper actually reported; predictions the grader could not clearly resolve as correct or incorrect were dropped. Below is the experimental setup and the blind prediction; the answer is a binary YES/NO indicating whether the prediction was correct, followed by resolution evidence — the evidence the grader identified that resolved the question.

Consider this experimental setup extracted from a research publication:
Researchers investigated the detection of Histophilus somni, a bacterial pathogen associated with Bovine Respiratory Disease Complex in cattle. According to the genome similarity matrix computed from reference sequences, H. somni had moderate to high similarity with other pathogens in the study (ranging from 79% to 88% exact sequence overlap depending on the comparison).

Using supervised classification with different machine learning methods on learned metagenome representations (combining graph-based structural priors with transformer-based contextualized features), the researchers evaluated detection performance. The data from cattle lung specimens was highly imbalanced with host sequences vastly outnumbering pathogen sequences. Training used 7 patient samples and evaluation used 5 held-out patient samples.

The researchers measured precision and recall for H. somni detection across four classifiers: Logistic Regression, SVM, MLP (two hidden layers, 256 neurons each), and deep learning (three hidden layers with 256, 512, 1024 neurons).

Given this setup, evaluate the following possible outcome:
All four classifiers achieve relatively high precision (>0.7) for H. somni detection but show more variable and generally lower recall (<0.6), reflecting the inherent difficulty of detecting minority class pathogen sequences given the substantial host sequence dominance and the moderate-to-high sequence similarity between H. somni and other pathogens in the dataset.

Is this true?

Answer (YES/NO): NO